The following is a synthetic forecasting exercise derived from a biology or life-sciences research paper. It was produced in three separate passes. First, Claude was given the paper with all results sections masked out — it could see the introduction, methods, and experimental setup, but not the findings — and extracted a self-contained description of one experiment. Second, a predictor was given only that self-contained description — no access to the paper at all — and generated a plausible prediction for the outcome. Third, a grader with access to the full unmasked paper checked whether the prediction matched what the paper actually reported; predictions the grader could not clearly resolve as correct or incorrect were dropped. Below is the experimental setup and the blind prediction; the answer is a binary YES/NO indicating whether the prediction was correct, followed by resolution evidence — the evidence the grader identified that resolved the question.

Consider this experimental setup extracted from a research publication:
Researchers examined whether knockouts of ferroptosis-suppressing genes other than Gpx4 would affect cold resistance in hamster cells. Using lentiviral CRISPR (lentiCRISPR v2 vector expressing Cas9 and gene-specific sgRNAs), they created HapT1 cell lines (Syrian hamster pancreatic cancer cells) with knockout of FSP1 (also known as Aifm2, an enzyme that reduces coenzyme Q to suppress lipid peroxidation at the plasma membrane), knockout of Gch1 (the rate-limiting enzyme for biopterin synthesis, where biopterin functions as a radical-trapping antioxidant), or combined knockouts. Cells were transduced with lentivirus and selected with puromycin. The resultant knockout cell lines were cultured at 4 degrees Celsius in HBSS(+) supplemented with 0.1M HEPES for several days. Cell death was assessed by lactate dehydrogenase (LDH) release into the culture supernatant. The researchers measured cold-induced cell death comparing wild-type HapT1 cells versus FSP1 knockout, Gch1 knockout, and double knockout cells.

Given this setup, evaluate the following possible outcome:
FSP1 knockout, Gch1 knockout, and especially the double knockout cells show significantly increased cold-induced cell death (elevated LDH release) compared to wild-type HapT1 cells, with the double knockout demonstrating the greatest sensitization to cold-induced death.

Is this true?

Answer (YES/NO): NO